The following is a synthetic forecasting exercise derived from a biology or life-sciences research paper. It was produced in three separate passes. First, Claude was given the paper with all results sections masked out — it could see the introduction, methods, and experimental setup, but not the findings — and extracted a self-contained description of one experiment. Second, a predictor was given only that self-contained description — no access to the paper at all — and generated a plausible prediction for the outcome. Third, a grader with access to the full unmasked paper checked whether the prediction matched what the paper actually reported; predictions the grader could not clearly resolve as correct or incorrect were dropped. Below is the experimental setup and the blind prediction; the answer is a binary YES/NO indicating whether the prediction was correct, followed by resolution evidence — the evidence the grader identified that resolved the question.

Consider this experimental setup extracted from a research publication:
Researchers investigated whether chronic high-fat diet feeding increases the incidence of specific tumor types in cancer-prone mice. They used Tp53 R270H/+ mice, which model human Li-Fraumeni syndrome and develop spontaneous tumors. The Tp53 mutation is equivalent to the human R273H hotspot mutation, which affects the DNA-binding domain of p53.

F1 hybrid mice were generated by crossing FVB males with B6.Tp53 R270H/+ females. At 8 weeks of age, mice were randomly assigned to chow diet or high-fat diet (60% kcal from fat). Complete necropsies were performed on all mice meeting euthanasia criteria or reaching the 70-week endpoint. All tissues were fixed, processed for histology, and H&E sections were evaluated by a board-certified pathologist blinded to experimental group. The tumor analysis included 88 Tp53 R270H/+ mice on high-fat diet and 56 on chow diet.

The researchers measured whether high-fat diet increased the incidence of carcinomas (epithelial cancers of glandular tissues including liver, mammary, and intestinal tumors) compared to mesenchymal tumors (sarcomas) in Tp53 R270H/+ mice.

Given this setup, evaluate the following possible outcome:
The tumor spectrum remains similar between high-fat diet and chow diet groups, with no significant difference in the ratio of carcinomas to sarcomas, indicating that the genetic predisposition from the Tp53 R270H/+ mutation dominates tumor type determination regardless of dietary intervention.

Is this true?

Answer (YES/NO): YES